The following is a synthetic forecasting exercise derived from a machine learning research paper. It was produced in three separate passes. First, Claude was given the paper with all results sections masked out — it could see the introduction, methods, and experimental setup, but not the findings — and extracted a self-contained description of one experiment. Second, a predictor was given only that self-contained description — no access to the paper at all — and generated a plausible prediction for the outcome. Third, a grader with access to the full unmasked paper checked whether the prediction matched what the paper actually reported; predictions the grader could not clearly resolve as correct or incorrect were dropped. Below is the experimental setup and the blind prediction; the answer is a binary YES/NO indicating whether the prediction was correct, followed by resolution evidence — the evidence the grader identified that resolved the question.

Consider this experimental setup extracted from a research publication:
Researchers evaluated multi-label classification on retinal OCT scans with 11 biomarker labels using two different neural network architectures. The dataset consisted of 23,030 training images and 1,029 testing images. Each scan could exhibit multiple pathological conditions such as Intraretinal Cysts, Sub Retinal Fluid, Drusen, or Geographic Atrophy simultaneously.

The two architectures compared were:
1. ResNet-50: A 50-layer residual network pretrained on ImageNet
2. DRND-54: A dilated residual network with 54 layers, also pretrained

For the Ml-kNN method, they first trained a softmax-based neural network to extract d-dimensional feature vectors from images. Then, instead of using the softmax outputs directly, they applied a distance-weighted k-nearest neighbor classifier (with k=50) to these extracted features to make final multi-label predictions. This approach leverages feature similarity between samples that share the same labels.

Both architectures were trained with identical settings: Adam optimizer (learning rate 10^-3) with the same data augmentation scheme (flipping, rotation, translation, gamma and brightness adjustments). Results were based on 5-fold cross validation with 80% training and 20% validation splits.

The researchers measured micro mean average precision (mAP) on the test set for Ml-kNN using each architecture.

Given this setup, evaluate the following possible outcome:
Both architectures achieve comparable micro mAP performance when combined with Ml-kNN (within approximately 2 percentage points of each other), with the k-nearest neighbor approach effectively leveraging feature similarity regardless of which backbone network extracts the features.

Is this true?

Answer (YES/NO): YES